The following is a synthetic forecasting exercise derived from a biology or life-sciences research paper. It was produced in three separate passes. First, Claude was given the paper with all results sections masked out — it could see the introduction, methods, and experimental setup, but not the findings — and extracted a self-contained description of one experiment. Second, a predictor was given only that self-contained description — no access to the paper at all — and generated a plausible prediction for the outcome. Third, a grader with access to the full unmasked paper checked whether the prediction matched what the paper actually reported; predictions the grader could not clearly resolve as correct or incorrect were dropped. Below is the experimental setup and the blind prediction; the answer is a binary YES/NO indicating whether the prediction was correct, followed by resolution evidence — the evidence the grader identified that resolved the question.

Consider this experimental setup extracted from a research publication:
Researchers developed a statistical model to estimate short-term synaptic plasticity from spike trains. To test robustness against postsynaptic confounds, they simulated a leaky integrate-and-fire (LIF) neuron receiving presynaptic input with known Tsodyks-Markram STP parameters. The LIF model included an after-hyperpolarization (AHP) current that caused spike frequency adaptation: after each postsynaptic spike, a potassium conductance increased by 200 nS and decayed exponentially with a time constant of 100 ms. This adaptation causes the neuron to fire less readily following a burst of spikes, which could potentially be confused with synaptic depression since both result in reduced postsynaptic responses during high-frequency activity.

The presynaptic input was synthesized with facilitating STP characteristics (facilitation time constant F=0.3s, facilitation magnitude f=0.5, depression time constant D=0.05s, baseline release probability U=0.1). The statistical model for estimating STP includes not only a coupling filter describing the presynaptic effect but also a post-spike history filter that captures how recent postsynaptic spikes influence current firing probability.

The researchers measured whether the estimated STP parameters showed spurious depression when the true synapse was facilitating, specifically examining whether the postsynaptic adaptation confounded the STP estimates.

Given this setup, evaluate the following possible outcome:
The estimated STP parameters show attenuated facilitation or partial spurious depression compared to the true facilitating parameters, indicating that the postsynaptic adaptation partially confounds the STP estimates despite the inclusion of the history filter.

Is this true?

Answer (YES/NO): NO